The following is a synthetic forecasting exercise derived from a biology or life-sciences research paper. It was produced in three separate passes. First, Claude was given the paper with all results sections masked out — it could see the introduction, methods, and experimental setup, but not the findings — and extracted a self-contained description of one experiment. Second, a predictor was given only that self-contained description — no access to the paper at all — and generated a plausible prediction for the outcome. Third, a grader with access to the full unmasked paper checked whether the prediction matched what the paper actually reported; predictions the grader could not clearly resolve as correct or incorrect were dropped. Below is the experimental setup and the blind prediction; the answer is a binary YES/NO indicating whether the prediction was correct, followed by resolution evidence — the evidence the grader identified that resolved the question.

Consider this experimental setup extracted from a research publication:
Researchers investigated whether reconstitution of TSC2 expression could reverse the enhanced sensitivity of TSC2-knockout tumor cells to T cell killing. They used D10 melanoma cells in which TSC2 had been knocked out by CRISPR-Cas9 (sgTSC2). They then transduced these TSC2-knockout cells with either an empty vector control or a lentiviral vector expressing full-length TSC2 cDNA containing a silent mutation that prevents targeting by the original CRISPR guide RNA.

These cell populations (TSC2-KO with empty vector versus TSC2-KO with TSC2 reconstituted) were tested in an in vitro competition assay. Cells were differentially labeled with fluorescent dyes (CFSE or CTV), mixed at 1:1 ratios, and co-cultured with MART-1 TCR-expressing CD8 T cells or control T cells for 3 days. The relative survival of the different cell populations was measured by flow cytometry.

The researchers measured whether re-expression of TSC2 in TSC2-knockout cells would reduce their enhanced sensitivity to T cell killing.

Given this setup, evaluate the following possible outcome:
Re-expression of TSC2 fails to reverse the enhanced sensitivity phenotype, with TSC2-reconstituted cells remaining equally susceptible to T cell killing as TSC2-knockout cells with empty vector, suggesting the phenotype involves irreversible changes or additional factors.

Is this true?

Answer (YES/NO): NO